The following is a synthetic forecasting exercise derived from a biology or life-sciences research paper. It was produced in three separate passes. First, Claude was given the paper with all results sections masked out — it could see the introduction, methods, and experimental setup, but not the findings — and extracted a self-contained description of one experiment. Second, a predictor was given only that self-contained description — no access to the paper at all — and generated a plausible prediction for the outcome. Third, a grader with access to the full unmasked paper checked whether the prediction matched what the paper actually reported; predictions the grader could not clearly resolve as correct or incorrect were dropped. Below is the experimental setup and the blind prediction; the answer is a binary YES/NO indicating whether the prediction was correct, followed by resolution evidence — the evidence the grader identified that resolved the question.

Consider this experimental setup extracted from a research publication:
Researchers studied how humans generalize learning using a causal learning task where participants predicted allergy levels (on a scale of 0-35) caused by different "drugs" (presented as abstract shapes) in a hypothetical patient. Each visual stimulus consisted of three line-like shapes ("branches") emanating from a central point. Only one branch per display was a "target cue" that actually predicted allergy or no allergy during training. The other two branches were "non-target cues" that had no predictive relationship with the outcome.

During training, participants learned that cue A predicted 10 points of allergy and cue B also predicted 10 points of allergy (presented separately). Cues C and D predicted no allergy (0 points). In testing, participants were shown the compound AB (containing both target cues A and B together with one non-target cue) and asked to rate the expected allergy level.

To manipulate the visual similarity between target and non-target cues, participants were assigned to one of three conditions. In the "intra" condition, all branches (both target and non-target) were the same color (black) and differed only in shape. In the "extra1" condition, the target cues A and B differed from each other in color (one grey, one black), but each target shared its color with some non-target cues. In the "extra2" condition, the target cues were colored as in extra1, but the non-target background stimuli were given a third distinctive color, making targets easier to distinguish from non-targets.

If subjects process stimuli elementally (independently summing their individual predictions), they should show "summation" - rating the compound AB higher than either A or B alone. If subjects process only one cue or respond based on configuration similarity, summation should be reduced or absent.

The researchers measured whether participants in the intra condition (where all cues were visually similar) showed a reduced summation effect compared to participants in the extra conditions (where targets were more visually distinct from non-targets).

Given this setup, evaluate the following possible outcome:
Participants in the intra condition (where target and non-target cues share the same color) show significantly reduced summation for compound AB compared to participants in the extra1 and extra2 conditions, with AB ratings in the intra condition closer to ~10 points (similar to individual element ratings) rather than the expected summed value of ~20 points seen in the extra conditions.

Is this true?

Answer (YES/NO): NO